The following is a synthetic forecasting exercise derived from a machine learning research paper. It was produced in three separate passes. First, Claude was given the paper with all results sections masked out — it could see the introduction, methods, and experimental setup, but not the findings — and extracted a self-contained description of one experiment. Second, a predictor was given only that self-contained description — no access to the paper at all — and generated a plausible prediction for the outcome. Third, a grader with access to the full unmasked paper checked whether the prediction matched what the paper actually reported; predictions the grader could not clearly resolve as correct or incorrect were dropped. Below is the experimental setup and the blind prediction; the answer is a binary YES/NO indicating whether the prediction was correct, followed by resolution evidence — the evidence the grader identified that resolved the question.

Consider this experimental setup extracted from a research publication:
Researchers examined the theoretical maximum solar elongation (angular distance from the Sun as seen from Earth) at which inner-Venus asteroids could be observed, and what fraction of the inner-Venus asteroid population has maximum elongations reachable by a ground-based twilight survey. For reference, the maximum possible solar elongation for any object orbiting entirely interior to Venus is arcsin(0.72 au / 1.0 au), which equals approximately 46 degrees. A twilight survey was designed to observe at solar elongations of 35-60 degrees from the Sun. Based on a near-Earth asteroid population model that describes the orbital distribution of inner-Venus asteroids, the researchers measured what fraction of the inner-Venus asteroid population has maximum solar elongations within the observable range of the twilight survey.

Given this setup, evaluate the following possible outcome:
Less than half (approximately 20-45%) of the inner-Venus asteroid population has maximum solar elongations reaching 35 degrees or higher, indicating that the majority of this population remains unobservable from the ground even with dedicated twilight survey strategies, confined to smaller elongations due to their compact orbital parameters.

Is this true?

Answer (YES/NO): NO